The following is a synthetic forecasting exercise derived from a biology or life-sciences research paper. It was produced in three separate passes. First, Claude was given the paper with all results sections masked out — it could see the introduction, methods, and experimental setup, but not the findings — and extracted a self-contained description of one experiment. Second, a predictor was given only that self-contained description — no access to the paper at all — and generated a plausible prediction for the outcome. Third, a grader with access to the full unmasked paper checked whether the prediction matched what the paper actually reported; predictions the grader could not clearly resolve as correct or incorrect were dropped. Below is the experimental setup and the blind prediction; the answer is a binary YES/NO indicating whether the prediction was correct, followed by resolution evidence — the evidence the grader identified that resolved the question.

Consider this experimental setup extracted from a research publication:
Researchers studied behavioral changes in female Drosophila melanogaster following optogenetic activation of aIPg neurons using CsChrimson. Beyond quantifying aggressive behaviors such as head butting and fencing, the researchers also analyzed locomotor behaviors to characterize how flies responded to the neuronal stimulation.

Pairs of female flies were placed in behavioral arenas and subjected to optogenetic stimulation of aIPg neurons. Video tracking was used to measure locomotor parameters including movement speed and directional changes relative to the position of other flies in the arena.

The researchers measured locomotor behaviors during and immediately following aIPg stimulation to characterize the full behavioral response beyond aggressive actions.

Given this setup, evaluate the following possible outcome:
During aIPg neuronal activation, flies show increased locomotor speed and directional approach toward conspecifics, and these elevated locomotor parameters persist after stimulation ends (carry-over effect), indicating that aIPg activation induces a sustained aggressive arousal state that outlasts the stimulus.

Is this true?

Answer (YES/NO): NO